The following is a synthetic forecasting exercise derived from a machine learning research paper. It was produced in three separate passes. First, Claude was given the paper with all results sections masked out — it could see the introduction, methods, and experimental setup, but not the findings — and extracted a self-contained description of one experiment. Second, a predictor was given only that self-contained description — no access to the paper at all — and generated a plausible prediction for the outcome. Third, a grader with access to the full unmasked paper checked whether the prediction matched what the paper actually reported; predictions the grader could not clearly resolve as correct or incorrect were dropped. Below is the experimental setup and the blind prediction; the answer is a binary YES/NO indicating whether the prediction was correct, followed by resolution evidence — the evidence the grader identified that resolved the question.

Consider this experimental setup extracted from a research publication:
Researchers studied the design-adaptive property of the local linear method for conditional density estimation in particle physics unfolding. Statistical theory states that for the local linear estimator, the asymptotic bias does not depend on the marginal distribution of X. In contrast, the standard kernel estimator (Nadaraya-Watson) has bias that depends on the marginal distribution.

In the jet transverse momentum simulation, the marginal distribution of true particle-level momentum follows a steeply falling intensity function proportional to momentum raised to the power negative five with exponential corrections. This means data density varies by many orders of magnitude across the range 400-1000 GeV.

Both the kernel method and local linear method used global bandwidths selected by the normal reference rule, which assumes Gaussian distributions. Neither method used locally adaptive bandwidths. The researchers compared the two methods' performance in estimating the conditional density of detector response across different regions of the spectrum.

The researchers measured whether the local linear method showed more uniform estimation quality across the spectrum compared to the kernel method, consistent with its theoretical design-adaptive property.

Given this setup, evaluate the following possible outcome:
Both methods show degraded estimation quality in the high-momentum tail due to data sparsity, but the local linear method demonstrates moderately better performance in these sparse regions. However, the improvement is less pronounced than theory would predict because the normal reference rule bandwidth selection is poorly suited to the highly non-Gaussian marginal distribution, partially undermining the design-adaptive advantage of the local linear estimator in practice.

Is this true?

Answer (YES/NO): NO